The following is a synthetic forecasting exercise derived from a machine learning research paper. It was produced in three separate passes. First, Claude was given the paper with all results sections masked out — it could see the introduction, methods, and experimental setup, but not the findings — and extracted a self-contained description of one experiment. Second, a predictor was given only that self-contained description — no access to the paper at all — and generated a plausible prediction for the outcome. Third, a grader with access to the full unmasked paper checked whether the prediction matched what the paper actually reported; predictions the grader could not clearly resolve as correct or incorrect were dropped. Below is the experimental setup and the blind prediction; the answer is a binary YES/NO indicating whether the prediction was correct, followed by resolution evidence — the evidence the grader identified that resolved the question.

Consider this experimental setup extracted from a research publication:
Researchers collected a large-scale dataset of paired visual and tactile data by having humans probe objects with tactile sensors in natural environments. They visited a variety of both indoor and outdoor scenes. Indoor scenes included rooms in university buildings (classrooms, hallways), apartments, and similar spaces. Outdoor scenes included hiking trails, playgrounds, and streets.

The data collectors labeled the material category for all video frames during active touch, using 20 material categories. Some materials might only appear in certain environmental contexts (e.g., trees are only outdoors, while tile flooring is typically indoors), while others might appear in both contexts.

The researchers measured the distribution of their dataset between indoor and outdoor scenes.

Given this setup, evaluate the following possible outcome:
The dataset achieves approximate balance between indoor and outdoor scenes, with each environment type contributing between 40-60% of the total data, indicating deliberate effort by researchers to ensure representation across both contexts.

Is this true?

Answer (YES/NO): YES